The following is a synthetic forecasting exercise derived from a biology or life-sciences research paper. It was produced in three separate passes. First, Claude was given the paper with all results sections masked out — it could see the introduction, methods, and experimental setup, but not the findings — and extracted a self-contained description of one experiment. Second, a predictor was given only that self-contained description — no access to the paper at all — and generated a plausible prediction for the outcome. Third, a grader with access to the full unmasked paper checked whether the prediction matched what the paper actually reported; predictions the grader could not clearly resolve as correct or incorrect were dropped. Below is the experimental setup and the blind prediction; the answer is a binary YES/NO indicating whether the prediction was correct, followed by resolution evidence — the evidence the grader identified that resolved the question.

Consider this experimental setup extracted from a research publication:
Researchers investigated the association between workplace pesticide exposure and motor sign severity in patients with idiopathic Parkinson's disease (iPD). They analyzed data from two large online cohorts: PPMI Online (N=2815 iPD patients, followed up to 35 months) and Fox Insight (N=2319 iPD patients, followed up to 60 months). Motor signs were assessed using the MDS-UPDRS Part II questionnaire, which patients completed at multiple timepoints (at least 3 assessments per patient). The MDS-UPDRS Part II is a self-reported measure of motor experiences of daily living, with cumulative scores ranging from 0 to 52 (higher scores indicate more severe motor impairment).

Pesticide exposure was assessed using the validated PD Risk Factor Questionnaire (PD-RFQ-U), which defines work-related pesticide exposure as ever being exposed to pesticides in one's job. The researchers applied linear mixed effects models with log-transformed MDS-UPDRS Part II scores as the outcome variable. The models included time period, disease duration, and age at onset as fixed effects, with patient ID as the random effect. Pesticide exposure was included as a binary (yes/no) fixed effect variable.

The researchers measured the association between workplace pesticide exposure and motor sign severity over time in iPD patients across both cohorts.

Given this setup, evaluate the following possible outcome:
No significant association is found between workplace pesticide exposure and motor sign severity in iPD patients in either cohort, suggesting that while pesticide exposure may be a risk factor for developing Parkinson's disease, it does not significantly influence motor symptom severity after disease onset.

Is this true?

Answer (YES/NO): NO